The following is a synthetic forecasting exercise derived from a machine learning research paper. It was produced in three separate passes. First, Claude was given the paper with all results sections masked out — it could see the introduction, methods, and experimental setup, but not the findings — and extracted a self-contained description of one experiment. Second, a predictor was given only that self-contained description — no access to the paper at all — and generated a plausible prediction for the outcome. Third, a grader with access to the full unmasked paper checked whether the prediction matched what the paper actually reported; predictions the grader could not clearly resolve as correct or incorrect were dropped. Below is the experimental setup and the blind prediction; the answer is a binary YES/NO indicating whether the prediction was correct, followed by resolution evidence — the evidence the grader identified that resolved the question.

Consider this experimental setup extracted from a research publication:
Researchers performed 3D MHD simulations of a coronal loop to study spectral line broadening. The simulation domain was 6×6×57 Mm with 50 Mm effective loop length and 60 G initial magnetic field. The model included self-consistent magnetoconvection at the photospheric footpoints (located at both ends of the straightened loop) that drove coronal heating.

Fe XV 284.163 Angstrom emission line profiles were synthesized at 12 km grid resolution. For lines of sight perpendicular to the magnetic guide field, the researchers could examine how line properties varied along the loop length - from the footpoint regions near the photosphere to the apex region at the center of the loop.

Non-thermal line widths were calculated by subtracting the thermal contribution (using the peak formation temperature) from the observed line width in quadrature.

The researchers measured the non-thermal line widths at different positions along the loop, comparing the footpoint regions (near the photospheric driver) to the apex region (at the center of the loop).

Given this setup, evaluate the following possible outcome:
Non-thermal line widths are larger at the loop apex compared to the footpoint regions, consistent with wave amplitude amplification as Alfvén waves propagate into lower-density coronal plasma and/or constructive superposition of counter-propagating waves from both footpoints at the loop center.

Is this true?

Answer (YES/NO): YES